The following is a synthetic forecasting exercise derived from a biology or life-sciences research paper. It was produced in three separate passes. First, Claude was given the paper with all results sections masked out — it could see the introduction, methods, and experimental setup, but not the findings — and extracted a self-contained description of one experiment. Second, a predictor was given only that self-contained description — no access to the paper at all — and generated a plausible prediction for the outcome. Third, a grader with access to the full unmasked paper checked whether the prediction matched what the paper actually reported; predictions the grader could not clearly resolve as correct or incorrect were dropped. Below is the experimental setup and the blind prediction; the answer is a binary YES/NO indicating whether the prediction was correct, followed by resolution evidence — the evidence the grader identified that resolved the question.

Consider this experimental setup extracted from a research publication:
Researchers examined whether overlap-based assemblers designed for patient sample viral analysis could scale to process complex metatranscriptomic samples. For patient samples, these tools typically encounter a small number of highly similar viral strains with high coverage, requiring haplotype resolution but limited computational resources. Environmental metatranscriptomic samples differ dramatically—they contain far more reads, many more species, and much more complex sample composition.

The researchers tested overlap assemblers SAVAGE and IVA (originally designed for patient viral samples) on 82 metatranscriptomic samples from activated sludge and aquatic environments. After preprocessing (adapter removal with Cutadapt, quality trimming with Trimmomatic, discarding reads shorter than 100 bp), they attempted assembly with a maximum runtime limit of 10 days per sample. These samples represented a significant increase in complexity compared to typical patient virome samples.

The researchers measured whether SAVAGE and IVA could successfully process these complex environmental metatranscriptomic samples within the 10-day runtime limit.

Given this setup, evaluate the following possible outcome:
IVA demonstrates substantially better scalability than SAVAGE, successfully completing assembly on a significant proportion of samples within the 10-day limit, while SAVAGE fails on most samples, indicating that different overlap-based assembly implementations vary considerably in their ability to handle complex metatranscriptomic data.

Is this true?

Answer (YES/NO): NO